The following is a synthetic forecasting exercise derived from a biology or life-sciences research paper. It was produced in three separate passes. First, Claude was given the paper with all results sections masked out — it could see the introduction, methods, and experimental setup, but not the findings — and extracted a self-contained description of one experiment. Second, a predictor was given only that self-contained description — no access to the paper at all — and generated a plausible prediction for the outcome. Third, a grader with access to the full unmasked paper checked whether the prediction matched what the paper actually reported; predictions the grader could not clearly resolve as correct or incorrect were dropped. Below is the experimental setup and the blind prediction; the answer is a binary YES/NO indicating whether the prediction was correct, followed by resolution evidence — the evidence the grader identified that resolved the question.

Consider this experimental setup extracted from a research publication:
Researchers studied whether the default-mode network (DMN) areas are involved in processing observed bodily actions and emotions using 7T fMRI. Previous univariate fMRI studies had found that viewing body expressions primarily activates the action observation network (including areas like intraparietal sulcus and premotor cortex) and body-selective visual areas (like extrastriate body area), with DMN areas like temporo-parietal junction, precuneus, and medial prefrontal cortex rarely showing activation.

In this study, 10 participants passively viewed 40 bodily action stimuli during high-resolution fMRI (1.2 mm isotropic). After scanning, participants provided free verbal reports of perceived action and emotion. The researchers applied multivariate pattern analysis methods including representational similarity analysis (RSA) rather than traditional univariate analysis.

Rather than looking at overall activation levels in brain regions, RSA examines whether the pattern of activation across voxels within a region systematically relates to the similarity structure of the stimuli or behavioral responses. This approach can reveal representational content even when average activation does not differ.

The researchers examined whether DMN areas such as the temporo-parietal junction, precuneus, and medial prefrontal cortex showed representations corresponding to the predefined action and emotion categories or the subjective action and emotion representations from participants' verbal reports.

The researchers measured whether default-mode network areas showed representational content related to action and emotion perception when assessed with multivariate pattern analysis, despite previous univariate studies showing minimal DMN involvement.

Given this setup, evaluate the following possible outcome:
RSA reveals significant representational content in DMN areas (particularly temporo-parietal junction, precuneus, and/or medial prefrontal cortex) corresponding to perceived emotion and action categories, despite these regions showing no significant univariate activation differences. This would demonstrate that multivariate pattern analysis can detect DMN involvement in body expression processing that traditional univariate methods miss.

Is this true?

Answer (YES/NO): YES